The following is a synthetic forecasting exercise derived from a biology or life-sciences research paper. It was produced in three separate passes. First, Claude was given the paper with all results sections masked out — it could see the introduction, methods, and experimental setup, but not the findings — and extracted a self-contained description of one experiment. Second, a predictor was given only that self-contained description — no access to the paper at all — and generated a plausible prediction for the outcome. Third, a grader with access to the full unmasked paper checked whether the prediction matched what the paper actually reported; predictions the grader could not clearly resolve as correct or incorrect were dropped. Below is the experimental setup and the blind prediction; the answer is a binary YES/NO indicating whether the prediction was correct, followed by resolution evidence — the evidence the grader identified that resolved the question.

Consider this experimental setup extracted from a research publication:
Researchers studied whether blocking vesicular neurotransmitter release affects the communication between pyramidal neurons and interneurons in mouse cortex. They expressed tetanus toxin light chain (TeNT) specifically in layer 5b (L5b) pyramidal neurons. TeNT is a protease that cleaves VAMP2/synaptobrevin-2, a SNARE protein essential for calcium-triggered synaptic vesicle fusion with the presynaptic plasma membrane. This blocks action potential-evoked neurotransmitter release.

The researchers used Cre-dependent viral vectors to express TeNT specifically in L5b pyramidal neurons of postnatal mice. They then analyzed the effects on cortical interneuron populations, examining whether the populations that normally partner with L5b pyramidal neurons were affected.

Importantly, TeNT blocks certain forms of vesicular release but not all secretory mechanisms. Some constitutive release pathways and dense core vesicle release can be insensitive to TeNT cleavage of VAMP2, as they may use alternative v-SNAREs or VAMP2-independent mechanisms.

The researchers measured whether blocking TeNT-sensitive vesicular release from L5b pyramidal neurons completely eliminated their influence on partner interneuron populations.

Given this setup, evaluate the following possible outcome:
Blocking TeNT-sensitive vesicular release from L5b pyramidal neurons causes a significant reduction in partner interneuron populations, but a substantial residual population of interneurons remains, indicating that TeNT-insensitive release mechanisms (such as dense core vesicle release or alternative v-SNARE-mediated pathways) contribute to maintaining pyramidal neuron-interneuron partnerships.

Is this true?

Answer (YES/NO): NO